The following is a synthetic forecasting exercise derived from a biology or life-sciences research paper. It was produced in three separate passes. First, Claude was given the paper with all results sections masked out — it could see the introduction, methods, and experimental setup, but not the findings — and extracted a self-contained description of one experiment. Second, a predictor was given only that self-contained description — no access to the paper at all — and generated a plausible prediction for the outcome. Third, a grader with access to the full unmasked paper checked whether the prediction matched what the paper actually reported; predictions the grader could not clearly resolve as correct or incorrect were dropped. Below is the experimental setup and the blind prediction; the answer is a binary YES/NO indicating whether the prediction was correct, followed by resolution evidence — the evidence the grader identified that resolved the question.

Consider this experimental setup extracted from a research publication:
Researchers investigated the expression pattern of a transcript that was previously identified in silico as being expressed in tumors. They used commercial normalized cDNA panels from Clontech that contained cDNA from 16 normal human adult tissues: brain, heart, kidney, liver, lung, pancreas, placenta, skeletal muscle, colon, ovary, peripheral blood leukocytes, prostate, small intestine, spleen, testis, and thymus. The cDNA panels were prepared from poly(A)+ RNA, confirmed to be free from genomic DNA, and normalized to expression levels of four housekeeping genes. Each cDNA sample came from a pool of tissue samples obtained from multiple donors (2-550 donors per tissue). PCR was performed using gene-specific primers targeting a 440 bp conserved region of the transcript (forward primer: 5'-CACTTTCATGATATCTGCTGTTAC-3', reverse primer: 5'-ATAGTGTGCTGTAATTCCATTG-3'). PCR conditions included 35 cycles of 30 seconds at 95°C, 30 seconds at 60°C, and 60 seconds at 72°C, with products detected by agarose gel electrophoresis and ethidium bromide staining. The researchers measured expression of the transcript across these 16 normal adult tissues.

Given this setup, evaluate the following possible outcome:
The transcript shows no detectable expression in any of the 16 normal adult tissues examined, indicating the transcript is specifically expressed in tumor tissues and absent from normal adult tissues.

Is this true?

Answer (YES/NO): NO